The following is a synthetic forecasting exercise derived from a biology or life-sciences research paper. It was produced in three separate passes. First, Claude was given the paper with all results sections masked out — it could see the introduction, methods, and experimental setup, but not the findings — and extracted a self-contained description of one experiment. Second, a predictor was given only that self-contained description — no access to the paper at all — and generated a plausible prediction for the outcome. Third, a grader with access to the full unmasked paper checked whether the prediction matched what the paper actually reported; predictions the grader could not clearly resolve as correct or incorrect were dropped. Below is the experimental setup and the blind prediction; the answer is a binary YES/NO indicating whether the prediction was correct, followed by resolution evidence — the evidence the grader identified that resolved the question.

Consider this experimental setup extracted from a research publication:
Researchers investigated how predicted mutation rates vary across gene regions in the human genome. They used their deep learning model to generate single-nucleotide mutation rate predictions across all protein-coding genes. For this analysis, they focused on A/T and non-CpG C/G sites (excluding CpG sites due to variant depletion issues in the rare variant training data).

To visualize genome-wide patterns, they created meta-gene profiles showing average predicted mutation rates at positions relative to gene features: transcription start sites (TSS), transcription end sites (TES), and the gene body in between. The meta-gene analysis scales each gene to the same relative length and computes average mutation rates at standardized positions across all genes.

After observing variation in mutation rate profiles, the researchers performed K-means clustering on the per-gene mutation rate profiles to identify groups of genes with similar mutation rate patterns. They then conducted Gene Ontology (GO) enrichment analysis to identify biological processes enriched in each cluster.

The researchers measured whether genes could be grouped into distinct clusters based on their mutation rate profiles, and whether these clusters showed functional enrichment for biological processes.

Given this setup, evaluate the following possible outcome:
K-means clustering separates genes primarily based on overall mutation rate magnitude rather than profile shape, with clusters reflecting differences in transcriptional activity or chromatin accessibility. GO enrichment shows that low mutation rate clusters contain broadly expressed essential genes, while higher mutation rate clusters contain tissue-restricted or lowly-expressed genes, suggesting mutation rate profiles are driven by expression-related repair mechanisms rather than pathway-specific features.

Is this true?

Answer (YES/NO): NO